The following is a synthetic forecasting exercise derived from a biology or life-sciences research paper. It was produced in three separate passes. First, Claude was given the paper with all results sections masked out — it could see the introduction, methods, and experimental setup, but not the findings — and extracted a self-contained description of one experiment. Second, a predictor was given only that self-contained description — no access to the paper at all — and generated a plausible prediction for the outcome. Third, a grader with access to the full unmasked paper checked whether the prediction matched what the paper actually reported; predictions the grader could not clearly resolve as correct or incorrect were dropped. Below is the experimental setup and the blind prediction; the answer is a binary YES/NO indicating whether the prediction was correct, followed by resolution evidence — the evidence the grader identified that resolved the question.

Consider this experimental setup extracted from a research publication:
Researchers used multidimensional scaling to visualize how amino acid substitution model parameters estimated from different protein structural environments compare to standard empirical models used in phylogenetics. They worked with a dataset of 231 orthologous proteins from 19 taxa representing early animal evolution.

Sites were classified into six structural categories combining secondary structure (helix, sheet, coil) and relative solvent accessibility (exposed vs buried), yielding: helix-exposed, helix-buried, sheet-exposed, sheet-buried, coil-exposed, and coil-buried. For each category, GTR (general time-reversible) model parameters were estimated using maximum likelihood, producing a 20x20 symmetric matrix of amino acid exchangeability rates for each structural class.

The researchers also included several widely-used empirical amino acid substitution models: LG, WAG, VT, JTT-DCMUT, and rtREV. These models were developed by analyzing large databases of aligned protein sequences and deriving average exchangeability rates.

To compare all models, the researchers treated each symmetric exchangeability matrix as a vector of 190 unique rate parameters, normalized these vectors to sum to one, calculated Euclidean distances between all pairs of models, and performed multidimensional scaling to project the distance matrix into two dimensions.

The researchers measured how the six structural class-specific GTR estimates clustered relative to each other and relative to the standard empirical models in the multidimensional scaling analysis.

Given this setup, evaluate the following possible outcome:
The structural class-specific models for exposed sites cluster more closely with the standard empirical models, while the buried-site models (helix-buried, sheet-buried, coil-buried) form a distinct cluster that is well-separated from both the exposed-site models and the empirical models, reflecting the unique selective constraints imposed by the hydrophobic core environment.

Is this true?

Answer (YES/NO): NO